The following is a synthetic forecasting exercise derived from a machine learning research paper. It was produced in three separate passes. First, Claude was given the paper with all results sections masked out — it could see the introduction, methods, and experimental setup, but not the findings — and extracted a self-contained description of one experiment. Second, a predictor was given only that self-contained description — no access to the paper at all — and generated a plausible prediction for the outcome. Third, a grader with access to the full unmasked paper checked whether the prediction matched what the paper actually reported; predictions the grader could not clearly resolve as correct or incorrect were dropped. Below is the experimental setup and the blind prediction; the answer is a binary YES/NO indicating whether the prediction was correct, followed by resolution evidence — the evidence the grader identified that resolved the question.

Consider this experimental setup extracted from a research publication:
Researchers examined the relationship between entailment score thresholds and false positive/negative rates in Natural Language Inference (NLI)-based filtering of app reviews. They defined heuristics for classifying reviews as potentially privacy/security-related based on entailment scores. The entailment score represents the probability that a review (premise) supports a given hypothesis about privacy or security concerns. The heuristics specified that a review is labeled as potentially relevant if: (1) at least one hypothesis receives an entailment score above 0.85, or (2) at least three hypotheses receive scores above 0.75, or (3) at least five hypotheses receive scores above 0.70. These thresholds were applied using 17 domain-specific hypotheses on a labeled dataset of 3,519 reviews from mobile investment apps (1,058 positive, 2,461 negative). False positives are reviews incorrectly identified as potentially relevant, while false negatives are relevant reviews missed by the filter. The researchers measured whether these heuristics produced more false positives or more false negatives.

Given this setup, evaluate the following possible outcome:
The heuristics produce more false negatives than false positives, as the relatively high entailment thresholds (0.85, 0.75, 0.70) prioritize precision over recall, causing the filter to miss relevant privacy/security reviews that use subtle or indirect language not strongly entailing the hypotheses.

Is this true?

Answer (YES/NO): NO